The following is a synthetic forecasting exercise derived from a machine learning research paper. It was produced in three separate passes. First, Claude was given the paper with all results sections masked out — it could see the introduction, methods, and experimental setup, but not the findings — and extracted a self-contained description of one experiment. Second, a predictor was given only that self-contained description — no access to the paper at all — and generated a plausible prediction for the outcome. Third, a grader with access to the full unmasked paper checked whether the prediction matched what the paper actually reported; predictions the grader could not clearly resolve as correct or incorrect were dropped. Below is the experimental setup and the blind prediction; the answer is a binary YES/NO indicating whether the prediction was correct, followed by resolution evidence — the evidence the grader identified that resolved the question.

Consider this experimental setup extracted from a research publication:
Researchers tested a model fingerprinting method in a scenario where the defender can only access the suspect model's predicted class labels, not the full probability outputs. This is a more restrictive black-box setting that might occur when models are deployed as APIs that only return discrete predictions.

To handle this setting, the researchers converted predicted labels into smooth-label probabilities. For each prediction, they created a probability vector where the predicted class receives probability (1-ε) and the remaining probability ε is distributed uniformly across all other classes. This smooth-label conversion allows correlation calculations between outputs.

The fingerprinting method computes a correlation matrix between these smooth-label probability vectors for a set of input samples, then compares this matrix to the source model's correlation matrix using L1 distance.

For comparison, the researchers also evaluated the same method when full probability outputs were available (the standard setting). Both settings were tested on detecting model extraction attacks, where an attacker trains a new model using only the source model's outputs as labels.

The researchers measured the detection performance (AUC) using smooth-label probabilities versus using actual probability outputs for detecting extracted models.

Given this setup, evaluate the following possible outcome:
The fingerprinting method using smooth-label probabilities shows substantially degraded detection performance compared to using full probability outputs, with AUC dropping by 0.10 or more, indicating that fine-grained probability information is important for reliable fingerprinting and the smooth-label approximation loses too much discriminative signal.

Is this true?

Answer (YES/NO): NO